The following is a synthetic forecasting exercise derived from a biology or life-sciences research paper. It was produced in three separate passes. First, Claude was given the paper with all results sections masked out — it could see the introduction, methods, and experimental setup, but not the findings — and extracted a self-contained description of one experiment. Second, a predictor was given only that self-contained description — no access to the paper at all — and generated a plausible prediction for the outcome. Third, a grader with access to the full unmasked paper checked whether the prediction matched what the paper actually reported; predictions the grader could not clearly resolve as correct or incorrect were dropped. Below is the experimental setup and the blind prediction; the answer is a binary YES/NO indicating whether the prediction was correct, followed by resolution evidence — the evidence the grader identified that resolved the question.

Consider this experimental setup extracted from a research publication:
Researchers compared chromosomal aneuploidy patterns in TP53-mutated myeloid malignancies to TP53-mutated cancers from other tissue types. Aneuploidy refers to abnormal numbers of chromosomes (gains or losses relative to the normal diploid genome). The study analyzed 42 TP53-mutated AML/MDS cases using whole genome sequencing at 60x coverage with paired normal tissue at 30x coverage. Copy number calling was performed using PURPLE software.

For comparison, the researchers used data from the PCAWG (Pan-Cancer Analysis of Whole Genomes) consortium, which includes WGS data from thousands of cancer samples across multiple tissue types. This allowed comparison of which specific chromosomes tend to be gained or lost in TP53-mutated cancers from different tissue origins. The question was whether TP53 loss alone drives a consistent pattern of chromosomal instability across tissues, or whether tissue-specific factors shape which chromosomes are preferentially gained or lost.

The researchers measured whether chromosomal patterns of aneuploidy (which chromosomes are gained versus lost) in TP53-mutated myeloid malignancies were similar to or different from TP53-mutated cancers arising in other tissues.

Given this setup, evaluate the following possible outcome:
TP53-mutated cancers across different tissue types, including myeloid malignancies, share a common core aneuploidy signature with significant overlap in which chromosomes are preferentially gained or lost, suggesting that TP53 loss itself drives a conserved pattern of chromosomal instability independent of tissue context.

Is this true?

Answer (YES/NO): NO